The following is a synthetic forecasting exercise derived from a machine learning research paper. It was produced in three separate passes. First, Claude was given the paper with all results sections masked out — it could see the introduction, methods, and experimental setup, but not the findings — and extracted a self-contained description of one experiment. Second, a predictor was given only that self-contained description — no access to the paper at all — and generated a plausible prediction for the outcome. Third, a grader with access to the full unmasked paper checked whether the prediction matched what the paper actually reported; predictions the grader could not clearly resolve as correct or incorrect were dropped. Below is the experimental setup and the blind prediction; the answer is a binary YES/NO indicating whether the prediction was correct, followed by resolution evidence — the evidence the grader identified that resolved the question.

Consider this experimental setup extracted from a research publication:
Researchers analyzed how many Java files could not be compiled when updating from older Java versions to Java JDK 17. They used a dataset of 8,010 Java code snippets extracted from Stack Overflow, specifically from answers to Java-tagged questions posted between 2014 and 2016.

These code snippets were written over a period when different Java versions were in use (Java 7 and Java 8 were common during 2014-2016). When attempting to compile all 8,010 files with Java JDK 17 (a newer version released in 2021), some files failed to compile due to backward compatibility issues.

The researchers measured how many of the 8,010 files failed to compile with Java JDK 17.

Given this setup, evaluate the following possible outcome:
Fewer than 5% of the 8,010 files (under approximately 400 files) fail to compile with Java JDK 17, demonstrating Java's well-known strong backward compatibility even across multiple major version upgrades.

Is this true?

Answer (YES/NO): YES